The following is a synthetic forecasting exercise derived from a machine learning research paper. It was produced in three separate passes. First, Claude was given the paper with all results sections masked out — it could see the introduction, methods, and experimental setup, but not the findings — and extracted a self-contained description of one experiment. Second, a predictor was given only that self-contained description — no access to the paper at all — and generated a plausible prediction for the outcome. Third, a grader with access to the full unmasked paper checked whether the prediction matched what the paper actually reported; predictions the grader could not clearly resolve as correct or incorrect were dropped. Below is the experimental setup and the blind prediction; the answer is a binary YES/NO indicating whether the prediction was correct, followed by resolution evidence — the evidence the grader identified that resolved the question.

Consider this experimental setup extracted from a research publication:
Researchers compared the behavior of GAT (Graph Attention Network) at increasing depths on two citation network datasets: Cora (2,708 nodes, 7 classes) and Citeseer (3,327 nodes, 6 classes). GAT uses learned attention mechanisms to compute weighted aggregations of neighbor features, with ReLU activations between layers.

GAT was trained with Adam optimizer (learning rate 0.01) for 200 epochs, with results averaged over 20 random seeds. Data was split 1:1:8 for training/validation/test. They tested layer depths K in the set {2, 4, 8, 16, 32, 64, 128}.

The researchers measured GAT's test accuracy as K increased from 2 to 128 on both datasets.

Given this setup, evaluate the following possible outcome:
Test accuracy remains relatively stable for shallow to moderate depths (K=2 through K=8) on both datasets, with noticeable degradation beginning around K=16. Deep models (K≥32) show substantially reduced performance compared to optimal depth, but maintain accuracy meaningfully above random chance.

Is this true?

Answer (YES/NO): NO